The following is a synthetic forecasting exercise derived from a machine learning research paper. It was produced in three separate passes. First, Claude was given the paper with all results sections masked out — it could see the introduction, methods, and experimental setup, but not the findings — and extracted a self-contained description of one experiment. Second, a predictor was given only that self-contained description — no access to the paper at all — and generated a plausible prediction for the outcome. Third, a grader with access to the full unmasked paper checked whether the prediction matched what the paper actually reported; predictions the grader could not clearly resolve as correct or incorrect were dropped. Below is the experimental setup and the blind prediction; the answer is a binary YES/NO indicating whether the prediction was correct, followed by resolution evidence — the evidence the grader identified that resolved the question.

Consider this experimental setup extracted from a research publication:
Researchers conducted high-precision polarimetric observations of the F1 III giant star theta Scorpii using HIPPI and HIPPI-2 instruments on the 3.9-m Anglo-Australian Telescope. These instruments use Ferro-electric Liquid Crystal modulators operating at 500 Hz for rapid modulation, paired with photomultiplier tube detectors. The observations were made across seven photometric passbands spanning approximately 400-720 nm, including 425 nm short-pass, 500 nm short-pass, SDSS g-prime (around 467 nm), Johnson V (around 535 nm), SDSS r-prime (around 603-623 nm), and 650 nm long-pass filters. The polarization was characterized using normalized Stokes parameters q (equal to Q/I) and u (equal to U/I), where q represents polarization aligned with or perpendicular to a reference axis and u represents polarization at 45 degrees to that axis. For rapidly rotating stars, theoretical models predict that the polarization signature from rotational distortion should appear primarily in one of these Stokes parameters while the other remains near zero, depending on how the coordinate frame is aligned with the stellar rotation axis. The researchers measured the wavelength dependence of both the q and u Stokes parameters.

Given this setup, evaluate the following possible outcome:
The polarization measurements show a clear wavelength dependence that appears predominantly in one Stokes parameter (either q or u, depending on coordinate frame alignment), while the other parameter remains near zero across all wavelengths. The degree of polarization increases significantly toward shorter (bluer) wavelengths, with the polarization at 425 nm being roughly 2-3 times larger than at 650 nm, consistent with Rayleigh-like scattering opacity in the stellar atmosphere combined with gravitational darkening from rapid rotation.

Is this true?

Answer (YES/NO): NO